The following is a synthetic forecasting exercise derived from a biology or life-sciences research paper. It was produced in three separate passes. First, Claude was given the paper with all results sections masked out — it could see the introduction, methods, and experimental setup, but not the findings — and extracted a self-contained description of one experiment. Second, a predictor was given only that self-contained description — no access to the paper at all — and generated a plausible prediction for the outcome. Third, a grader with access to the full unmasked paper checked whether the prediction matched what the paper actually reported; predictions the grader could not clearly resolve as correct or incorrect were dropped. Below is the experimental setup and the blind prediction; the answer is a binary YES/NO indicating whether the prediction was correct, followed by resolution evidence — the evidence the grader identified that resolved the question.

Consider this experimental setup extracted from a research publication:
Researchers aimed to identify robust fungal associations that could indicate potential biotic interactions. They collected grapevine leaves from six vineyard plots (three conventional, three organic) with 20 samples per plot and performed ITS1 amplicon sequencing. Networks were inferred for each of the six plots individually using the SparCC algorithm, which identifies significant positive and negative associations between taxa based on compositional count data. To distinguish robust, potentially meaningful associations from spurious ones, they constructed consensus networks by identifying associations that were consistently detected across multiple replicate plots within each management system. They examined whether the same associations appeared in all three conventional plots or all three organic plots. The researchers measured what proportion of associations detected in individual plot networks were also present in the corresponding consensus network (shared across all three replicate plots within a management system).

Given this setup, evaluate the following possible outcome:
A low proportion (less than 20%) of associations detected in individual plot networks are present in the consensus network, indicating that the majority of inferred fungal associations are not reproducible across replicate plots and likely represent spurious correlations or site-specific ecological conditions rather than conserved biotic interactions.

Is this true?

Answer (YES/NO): YES